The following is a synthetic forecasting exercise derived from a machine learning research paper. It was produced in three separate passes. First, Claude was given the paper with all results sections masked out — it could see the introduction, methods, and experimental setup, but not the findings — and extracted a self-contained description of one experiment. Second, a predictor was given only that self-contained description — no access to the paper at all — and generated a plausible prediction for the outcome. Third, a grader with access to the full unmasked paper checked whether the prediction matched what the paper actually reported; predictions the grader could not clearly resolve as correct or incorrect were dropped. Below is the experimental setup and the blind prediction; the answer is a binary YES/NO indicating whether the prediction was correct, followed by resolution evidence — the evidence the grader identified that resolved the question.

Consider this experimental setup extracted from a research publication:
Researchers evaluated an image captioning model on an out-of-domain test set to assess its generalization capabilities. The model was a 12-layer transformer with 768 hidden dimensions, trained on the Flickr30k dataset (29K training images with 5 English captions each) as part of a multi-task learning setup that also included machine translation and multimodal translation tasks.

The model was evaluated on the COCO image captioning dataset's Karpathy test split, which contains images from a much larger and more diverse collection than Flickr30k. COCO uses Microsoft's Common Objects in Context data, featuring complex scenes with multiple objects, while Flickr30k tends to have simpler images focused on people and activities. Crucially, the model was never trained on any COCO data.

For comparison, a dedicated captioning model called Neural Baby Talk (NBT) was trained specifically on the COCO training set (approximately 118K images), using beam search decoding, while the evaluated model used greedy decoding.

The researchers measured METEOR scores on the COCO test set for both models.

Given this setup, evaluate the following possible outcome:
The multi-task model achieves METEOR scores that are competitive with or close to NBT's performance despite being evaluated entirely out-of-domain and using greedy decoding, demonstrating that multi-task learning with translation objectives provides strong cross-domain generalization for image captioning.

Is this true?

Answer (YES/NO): NO